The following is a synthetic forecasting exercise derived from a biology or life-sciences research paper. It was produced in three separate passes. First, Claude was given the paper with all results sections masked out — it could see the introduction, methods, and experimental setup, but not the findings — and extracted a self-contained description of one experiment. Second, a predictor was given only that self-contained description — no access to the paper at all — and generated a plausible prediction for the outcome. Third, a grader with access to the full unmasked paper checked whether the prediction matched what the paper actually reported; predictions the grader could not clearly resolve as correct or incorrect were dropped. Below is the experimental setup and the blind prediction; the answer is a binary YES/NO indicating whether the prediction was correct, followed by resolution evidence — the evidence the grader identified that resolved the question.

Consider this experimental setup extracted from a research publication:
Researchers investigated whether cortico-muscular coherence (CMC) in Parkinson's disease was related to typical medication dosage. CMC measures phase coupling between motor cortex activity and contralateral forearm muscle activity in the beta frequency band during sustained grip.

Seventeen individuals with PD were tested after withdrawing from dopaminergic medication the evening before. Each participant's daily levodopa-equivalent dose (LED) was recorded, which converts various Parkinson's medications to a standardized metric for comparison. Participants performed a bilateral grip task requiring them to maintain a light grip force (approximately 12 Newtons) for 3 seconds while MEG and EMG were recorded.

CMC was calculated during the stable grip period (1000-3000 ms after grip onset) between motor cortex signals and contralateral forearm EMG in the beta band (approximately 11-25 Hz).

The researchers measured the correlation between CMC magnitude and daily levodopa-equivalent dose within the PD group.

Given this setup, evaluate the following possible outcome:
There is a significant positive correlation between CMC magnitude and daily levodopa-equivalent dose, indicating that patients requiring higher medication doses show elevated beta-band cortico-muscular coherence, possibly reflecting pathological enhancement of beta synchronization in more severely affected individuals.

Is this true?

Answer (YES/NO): NO